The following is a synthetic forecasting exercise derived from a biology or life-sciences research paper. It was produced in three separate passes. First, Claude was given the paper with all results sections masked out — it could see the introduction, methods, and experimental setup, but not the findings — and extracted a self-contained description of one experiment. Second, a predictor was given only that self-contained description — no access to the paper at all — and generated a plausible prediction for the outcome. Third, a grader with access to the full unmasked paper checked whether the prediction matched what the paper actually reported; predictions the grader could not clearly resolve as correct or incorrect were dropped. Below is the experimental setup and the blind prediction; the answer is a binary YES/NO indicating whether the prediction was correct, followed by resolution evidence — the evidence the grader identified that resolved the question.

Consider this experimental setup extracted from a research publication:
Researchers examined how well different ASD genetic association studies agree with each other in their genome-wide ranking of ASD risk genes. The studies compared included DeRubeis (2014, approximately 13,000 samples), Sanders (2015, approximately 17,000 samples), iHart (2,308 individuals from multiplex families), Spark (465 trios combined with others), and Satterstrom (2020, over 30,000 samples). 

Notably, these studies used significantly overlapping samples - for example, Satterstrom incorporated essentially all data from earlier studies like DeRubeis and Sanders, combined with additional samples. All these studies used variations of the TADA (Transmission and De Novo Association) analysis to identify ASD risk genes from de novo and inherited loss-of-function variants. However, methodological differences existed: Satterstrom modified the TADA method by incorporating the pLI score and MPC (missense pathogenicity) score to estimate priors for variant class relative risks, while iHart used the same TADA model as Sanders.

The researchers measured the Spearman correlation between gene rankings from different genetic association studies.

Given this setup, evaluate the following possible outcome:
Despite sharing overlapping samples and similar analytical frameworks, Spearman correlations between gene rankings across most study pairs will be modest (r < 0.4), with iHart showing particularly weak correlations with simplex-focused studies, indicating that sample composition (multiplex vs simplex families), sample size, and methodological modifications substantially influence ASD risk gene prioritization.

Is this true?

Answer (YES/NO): NO